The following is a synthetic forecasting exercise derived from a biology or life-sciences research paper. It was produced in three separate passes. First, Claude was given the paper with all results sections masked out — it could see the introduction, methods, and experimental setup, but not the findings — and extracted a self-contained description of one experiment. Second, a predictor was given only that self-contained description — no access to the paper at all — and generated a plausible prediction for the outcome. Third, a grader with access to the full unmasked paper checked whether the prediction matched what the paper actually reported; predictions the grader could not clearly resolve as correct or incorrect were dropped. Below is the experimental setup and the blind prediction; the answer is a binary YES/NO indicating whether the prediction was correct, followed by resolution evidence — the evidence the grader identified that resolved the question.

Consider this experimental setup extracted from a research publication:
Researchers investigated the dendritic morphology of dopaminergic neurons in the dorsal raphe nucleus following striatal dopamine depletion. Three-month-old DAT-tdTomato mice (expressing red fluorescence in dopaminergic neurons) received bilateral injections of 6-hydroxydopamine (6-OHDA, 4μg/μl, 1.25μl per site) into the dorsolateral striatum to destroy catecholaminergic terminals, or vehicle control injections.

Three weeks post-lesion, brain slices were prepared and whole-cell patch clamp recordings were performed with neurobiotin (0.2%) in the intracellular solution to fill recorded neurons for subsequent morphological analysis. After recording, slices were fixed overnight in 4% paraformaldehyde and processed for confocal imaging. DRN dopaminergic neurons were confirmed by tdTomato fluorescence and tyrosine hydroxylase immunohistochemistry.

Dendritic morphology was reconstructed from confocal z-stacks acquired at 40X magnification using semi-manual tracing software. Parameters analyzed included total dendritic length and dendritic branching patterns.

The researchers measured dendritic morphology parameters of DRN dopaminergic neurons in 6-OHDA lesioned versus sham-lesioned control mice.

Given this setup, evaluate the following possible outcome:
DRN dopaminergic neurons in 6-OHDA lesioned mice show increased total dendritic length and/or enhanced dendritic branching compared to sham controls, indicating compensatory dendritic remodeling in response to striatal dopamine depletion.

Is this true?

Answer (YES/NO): YES